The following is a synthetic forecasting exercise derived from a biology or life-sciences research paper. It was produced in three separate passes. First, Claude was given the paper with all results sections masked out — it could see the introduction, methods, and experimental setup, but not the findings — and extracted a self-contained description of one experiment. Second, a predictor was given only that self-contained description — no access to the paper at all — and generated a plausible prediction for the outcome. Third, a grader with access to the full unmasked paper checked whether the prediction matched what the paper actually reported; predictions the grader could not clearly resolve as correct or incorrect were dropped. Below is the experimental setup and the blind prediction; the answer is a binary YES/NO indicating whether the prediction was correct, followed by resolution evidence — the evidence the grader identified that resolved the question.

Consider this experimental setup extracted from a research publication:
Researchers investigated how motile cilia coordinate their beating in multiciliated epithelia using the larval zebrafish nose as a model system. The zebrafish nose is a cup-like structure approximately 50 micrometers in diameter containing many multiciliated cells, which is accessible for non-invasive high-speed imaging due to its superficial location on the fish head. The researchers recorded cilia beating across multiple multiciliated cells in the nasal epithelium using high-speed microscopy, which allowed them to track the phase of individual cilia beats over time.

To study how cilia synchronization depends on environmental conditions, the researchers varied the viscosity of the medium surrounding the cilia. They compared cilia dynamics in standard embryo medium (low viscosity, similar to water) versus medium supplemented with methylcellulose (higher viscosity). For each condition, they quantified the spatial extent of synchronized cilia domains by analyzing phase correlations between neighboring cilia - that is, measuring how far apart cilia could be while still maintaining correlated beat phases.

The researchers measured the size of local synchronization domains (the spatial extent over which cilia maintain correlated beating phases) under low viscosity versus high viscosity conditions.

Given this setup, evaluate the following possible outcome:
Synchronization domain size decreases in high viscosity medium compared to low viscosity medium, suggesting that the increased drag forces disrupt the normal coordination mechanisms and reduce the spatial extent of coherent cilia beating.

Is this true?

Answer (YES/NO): NO